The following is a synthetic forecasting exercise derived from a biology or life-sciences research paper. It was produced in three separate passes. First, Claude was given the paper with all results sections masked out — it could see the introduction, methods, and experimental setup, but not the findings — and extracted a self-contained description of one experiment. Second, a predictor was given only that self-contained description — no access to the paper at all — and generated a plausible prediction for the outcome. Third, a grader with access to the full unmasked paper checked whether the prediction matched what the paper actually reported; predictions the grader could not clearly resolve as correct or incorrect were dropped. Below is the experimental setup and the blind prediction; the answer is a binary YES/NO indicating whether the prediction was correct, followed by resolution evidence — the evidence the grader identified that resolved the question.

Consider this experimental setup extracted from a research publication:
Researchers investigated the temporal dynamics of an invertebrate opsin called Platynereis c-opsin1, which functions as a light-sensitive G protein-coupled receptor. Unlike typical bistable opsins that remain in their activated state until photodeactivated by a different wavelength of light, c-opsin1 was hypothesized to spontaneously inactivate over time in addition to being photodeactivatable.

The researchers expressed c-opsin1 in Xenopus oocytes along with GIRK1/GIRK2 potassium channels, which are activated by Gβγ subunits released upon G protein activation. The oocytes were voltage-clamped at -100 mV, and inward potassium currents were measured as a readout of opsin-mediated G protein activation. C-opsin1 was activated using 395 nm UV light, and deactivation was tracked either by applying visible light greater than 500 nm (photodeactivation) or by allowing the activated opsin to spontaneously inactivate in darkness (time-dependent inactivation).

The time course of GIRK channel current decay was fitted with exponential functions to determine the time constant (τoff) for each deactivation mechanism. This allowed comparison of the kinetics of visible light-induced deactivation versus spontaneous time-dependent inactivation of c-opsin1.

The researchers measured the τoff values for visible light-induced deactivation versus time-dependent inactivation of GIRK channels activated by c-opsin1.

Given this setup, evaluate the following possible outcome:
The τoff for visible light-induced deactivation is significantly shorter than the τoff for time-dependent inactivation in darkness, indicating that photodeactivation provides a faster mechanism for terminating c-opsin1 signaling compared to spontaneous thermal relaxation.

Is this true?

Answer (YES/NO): YES